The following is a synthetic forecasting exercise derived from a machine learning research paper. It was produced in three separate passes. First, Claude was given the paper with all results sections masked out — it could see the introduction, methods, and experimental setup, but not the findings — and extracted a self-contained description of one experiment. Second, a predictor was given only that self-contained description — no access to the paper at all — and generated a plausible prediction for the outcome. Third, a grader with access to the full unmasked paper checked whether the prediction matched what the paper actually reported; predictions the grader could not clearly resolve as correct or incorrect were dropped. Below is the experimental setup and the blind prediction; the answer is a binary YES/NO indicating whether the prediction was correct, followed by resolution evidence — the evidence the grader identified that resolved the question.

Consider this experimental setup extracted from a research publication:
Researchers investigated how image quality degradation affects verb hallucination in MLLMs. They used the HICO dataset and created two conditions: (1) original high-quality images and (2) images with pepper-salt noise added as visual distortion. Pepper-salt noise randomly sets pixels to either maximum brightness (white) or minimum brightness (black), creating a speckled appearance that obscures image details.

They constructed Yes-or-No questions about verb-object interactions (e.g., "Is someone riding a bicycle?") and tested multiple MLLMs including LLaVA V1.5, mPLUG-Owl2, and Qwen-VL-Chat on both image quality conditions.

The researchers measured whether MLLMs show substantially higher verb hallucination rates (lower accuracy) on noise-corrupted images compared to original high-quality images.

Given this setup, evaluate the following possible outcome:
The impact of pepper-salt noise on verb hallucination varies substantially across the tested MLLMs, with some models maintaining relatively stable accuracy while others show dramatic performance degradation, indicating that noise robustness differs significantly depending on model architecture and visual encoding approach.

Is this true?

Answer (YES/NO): YES